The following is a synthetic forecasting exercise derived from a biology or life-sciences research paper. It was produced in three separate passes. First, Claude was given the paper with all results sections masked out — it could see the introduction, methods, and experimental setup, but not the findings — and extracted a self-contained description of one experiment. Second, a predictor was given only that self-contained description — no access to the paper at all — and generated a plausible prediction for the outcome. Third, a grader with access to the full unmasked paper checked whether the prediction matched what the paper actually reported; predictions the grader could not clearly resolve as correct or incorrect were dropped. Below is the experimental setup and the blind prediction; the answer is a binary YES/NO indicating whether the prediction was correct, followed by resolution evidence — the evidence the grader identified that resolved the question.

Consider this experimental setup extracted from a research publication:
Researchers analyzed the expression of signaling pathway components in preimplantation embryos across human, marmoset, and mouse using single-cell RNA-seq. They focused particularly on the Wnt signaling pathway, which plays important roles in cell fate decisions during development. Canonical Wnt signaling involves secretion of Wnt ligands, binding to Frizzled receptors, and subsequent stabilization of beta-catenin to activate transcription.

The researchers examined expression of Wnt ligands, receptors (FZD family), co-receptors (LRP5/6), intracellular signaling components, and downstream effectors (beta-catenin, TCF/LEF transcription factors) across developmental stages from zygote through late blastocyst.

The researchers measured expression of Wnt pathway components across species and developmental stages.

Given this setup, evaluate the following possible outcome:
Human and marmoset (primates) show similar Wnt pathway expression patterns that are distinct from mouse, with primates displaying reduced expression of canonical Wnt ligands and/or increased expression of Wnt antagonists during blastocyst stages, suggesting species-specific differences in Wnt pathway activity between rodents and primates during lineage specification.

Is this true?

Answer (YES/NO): NO